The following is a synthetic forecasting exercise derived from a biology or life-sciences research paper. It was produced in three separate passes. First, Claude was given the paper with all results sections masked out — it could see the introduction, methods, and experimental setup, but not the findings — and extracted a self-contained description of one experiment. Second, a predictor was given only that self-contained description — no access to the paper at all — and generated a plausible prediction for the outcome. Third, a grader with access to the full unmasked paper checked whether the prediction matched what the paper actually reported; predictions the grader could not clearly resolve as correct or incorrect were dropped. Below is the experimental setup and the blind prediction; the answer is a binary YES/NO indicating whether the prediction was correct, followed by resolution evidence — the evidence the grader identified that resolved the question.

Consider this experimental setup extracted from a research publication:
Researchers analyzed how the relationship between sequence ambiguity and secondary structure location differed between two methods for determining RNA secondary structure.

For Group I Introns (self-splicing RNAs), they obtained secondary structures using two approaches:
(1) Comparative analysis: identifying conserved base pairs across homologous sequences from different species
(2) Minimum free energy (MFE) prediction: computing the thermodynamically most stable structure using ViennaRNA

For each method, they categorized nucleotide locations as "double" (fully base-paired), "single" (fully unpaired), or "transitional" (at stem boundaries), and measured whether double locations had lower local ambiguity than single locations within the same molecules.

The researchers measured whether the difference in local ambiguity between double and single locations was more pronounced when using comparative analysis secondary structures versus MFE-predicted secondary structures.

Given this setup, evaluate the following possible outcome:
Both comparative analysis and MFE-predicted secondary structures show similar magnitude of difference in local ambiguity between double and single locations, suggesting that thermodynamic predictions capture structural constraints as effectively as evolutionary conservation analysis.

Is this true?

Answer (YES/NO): NO